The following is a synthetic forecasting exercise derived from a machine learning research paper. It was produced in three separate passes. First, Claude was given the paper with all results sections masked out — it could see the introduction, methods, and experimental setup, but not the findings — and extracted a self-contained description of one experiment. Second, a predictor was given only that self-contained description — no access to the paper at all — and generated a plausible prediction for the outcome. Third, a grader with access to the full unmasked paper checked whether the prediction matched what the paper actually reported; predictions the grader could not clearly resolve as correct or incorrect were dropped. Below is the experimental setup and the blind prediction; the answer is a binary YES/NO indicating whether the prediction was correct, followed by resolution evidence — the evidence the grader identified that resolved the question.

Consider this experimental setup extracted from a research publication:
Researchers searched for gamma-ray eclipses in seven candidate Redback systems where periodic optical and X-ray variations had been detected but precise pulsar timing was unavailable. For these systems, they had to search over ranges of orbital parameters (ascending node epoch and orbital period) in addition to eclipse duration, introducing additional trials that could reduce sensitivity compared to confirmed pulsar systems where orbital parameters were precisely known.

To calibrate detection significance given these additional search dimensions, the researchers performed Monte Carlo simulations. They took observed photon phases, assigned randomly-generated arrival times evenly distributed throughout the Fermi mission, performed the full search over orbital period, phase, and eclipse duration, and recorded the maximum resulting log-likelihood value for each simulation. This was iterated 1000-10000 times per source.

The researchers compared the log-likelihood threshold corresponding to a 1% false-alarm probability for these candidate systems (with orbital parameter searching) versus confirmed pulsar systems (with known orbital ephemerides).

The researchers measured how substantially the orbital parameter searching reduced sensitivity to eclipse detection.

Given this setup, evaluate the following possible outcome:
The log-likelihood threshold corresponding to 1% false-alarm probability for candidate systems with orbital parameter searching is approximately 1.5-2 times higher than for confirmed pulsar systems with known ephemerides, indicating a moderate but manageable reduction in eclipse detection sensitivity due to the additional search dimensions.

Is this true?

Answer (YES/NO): YES